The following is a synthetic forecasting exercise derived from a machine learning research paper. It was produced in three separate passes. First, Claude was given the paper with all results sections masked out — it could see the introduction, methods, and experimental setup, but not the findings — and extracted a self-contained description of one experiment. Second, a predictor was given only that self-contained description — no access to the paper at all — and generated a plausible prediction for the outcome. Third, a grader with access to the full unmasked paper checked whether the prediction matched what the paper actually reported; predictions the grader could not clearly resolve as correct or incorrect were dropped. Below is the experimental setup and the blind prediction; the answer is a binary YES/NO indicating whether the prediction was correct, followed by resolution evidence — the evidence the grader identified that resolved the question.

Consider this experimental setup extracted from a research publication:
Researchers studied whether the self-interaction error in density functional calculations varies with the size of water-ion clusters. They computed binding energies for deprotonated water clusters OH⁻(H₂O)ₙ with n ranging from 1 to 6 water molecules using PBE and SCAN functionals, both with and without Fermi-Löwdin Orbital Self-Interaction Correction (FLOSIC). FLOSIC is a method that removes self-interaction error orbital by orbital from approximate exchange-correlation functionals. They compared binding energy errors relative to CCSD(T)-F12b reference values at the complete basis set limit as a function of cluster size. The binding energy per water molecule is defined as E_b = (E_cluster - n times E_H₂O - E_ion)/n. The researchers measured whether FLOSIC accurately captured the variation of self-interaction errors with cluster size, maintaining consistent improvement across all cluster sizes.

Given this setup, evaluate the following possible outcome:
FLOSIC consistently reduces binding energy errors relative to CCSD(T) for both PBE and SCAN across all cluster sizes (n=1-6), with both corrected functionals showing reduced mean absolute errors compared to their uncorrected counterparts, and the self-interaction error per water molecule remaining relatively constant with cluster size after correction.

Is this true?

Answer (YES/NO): NO